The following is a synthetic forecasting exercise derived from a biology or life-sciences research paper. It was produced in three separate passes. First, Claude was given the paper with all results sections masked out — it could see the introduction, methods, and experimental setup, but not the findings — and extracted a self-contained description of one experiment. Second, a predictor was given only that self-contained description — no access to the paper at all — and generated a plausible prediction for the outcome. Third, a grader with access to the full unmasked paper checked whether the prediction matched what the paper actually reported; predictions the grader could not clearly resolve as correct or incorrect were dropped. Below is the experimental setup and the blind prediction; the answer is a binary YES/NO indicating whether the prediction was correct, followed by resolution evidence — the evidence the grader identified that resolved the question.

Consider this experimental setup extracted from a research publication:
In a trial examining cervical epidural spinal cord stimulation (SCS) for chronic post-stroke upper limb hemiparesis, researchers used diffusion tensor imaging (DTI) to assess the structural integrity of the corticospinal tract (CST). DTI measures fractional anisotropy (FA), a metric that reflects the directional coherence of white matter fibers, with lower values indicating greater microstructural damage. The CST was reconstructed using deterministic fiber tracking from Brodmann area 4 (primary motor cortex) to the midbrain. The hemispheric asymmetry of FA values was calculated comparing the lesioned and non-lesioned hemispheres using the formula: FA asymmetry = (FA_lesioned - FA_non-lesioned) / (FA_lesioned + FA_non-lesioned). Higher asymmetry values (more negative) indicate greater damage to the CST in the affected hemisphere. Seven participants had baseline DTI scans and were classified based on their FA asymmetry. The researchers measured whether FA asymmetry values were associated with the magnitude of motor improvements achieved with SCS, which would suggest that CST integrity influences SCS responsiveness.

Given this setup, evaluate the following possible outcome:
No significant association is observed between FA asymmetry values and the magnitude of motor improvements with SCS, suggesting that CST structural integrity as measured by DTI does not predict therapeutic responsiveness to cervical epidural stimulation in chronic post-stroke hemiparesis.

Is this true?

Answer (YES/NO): YES